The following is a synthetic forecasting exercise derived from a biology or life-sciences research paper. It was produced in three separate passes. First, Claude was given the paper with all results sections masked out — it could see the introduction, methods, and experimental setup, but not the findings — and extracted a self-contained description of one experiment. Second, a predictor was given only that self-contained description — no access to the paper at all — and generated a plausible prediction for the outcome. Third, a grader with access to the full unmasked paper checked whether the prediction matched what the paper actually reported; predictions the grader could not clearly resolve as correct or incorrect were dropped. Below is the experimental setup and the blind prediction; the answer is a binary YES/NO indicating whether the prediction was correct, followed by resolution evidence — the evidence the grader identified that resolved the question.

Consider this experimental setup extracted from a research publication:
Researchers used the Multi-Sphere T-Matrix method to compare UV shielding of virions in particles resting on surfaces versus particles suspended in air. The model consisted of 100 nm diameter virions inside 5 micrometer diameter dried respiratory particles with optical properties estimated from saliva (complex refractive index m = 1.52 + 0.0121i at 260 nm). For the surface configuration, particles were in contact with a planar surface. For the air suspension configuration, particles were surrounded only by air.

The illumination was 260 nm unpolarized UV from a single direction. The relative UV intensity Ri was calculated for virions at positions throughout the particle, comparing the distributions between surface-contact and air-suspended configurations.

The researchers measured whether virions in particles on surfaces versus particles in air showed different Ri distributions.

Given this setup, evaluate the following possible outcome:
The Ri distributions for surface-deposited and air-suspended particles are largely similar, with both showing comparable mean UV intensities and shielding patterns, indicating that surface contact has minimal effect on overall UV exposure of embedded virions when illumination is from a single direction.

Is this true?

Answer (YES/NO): YES